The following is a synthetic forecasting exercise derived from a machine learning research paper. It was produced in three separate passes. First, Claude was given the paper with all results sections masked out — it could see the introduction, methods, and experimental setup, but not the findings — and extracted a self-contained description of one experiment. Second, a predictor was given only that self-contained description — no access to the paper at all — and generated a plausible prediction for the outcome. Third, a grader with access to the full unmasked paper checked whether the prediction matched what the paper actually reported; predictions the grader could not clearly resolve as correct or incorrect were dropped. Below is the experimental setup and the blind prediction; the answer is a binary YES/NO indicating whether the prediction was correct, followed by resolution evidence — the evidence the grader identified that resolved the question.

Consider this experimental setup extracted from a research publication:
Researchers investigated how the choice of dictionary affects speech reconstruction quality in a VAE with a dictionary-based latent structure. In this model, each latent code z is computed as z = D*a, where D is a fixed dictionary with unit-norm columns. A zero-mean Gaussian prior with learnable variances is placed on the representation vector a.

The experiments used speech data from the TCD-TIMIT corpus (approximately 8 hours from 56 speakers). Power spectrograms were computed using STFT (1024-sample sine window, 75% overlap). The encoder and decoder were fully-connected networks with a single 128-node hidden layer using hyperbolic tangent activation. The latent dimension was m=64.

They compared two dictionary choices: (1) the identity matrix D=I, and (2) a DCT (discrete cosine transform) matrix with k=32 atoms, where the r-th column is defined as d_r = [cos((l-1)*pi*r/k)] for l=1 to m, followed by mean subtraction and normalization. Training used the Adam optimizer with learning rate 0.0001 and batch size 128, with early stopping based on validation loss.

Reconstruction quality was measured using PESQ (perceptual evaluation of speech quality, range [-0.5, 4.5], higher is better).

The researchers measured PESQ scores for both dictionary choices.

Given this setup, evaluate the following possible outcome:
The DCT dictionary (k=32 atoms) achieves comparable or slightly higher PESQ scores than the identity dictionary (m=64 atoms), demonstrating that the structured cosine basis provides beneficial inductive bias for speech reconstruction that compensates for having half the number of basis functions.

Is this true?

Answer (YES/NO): NO